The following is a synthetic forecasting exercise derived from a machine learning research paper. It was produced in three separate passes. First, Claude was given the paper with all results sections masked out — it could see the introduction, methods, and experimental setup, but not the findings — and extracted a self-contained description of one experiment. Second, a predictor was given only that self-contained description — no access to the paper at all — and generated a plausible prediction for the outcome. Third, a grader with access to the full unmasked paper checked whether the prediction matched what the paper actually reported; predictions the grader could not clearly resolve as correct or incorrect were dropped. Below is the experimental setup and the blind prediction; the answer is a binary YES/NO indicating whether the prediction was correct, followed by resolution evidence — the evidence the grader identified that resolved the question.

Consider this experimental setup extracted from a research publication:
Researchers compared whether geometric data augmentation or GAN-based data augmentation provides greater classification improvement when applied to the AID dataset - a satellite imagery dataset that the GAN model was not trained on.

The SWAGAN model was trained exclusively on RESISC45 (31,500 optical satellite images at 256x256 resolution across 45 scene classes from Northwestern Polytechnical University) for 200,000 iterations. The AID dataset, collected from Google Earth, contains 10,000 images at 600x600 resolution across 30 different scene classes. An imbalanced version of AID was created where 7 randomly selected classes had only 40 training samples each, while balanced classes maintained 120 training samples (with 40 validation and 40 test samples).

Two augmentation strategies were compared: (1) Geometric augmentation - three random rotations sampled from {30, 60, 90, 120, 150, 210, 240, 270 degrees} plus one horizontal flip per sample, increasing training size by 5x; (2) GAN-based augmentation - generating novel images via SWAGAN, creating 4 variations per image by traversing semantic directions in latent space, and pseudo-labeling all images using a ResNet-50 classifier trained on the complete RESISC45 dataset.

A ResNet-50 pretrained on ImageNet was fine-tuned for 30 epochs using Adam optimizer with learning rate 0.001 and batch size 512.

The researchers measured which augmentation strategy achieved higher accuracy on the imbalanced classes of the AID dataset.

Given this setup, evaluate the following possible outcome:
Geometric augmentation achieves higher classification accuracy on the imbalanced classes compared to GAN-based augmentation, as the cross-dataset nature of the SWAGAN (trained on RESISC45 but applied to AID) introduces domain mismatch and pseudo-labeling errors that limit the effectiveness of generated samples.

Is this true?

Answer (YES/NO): YES